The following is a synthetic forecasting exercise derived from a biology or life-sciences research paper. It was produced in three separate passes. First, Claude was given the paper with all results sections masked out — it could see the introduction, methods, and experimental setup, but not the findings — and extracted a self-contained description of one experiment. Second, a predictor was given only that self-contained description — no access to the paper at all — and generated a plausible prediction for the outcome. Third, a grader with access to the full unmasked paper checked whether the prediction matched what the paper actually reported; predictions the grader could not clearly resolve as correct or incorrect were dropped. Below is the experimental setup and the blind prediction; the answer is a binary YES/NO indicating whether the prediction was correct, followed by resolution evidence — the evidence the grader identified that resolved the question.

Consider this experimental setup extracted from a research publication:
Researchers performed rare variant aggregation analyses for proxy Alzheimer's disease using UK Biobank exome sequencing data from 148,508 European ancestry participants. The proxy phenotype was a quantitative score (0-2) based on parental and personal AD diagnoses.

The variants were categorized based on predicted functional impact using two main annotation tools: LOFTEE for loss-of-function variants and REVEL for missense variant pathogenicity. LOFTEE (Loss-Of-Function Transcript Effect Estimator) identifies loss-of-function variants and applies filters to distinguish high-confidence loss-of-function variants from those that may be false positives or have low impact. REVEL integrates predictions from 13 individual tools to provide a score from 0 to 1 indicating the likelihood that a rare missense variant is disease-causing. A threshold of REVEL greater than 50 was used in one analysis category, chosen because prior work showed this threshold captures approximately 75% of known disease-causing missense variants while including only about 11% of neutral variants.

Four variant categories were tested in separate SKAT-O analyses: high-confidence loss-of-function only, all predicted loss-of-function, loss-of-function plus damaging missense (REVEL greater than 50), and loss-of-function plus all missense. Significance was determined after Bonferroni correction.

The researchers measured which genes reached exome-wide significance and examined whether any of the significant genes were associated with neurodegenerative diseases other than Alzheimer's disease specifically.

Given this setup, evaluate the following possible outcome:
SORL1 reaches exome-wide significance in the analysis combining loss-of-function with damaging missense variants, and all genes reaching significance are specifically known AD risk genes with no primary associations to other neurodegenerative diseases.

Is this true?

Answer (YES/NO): NO